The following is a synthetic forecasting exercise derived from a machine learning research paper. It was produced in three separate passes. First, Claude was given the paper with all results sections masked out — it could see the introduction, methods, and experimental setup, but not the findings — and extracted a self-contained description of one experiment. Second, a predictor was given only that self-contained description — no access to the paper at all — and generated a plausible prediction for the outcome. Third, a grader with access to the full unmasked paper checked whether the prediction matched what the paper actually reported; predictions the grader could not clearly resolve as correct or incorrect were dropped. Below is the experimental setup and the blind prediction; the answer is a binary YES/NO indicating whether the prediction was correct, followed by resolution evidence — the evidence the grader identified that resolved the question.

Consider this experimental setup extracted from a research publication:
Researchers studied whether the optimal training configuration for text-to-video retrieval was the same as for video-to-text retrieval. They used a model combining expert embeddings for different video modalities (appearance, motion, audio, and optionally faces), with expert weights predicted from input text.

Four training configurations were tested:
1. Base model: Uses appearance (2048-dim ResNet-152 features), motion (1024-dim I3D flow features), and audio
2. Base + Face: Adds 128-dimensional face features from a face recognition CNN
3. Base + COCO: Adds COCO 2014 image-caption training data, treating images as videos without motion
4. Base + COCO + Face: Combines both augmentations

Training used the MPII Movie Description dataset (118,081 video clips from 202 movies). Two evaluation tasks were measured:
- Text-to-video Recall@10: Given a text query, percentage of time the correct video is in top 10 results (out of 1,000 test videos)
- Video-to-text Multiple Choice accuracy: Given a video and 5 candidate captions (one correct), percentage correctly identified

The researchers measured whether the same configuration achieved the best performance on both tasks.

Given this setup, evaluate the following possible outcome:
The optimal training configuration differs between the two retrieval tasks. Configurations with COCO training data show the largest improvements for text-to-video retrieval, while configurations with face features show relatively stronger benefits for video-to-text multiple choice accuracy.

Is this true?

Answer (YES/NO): YES